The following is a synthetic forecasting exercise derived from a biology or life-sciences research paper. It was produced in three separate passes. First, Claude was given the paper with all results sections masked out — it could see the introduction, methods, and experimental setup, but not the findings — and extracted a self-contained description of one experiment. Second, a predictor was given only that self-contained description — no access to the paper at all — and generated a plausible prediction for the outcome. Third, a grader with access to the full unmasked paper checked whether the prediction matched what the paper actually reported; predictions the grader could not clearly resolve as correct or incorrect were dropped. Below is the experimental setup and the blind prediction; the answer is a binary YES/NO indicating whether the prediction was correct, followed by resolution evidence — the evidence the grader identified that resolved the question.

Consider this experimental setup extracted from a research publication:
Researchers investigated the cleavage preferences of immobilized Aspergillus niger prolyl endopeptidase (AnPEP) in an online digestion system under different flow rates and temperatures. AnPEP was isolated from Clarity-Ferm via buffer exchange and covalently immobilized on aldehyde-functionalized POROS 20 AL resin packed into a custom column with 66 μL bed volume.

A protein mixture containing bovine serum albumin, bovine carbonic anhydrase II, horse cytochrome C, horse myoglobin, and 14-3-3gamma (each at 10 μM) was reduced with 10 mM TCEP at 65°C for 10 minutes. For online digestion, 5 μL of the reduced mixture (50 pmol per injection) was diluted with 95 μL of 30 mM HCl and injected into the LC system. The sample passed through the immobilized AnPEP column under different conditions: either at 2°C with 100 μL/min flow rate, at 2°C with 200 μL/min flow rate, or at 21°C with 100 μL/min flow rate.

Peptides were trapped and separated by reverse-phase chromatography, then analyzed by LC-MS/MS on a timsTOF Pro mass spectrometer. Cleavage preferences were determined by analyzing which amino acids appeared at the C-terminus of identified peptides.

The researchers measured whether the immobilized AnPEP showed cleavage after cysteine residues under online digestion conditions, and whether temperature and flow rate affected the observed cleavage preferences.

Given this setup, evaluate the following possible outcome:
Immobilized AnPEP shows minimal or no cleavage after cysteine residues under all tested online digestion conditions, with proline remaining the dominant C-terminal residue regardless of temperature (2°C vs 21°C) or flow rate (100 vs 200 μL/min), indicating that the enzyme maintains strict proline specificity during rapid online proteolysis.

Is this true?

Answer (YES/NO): NO